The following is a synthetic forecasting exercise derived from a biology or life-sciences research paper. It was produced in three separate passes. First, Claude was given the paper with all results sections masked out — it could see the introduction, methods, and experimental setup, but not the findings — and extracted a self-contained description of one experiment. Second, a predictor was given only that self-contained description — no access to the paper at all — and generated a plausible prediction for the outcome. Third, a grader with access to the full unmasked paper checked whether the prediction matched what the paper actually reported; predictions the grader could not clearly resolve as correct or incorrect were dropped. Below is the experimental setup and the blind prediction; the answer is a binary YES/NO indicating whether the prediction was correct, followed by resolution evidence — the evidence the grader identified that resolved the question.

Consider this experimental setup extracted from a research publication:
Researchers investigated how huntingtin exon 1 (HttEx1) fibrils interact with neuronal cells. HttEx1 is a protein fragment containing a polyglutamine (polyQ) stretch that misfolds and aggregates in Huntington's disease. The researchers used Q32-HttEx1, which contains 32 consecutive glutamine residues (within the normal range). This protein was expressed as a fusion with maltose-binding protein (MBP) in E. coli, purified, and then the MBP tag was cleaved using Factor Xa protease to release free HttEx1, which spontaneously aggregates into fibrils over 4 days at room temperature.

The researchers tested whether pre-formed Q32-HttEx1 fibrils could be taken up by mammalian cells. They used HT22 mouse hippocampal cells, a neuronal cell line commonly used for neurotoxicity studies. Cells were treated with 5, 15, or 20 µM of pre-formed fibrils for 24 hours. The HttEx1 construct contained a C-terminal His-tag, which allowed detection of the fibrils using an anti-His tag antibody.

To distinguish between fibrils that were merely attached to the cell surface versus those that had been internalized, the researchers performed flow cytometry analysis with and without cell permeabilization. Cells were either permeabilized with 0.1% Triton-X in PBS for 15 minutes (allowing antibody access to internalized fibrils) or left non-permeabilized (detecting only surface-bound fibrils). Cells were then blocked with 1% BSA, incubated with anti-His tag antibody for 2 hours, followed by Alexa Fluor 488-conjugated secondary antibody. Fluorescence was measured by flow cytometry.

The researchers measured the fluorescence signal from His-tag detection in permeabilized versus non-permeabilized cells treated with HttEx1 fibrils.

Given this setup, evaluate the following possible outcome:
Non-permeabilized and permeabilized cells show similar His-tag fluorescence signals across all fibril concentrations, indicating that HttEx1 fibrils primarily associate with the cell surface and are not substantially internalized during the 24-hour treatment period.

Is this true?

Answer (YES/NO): NO